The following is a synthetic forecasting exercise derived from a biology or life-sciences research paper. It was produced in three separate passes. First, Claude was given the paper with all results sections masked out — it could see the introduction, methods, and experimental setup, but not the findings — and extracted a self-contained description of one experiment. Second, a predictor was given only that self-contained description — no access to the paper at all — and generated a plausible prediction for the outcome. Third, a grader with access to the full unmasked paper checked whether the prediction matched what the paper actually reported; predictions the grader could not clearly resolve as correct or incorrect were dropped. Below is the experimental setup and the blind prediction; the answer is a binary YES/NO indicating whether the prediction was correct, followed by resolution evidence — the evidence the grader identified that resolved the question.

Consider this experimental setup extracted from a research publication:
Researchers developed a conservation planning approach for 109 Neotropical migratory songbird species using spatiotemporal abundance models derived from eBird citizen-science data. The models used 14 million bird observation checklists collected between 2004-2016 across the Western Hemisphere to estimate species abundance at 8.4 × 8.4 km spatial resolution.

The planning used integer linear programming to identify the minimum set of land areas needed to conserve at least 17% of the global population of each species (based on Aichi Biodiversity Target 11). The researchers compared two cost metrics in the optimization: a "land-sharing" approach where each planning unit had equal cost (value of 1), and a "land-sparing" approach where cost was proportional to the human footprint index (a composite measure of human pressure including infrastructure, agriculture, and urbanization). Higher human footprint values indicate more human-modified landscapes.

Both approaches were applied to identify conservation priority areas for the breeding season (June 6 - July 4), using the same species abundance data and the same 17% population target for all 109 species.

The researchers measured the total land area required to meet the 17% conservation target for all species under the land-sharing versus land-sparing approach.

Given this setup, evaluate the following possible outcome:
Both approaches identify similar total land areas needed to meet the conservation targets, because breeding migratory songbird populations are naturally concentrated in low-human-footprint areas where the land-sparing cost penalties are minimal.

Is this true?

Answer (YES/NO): NO